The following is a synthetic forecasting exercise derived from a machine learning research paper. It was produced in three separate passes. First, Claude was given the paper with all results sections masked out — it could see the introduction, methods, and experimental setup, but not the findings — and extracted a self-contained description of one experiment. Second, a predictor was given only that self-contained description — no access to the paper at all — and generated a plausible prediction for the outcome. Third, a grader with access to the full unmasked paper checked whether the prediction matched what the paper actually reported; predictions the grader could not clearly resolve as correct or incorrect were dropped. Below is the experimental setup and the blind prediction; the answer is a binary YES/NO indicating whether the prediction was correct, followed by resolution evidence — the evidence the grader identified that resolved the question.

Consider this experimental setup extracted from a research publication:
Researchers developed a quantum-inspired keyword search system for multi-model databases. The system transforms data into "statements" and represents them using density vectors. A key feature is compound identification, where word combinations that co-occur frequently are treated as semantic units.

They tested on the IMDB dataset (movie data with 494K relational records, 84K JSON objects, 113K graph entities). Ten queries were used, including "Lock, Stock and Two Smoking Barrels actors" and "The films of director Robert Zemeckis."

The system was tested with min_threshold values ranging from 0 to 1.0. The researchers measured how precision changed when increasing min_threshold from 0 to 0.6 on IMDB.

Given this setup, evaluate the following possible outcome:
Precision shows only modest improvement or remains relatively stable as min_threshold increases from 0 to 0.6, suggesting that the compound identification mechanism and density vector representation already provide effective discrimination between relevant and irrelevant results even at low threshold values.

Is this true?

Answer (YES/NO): YES